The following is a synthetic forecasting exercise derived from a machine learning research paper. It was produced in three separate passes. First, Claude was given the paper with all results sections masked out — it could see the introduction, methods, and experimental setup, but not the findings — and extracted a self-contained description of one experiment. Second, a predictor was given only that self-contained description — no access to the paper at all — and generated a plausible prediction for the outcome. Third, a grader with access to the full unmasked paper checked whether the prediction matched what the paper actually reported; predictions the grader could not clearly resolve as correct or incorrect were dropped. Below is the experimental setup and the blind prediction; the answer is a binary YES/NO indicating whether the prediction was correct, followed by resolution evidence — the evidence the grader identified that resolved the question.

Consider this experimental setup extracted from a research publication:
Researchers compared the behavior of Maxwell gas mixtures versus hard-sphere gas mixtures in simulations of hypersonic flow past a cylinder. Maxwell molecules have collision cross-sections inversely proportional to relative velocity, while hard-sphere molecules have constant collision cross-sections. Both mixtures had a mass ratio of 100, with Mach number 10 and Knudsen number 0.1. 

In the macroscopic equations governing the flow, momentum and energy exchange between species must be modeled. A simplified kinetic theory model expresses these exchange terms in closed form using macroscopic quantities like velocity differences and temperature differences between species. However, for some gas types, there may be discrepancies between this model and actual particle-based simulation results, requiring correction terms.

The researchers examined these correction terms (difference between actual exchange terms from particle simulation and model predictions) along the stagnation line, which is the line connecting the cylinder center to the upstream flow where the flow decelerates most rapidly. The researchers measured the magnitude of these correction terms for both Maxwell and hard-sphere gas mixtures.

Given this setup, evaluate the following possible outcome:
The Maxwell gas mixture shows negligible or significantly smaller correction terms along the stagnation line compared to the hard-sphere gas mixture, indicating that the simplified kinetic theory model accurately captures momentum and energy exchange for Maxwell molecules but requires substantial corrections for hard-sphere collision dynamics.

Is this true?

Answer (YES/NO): YES